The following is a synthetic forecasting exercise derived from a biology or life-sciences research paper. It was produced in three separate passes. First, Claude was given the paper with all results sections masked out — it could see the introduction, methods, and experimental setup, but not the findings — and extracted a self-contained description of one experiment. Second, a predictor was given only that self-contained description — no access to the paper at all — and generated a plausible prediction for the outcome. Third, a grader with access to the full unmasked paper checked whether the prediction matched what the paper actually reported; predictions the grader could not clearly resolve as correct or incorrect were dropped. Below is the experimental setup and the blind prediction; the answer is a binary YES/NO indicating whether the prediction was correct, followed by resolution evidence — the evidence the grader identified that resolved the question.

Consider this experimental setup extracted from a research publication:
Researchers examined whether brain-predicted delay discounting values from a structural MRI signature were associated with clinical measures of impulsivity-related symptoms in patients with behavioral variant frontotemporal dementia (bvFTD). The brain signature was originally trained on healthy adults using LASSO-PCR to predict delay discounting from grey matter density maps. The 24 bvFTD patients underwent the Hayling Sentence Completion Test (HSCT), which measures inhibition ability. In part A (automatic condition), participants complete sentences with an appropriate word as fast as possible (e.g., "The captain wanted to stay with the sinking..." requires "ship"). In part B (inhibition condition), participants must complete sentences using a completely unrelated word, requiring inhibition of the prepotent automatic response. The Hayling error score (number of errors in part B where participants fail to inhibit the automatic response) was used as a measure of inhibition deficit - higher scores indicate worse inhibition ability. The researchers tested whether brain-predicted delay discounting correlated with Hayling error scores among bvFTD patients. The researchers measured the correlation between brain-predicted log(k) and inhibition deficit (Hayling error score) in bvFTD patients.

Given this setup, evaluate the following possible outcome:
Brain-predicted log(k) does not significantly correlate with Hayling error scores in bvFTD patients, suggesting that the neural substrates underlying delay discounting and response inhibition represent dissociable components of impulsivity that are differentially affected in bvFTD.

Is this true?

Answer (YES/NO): NO